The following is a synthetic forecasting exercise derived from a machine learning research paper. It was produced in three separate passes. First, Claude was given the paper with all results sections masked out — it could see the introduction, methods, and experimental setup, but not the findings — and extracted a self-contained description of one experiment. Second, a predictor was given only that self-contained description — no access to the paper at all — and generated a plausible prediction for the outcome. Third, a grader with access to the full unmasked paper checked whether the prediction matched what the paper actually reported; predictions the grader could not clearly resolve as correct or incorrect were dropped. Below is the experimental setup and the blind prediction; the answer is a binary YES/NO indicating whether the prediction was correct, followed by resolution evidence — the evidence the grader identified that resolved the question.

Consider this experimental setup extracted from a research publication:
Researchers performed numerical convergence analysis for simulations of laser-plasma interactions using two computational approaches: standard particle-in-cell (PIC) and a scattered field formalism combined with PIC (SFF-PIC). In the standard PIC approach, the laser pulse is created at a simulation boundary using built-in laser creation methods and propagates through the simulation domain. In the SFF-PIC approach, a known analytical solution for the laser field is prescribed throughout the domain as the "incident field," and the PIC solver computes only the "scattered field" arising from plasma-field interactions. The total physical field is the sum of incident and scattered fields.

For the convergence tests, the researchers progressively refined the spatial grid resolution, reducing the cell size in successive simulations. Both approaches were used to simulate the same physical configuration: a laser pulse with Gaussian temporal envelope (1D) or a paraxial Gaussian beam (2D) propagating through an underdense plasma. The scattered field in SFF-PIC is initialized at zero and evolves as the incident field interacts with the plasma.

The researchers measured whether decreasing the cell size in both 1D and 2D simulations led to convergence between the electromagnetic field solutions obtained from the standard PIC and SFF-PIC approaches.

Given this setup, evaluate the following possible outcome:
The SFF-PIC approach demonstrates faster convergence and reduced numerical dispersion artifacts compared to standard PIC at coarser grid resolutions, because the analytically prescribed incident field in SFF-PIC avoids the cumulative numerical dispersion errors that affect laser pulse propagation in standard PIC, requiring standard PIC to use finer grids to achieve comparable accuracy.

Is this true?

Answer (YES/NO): NO